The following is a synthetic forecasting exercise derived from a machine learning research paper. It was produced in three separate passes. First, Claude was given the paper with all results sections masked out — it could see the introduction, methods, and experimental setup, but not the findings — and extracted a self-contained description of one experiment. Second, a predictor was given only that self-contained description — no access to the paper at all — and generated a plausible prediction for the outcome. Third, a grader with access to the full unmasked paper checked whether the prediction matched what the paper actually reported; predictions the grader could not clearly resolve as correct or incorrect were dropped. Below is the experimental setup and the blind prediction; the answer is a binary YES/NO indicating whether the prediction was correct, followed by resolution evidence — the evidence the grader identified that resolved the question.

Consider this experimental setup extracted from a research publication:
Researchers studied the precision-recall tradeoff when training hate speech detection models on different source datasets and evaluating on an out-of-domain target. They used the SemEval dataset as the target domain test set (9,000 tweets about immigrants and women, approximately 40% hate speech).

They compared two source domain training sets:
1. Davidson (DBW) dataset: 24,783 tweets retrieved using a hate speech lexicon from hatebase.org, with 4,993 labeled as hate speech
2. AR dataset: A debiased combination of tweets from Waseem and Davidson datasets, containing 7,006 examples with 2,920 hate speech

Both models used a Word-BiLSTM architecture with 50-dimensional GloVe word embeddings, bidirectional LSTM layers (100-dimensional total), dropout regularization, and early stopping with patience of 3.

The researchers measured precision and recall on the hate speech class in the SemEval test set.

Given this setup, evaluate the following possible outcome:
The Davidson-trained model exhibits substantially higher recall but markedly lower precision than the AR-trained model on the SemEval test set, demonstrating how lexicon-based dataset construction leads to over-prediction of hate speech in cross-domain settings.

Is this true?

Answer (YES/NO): NO